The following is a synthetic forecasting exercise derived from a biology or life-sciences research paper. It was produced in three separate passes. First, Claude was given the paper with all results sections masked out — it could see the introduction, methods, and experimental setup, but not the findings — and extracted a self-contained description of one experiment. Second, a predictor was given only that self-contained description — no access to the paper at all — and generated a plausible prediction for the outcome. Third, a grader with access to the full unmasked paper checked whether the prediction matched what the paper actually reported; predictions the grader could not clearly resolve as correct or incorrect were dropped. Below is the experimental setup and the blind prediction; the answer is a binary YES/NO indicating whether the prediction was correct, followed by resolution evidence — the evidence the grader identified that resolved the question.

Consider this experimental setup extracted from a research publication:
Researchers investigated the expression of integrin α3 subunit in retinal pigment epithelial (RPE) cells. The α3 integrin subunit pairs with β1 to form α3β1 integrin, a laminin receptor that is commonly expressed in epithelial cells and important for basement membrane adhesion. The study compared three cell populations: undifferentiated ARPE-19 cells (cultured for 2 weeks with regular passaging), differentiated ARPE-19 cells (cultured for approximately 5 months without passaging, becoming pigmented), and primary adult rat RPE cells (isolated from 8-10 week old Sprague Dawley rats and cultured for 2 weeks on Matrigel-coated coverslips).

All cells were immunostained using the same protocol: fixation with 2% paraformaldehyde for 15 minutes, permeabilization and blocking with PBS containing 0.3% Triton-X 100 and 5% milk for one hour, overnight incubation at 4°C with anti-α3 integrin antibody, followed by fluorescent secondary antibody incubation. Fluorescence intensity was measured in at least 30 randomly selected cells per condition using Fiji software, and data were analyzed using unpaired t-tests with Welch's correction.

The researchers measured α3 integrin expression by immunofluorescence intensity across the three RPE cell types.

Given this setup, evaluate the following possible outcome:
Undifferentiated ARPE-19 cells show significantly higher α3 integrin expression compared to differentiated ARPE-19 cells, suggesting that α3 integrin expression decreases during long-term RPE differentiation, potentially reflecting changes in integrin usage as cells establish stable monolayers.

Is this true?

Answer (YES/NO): NO